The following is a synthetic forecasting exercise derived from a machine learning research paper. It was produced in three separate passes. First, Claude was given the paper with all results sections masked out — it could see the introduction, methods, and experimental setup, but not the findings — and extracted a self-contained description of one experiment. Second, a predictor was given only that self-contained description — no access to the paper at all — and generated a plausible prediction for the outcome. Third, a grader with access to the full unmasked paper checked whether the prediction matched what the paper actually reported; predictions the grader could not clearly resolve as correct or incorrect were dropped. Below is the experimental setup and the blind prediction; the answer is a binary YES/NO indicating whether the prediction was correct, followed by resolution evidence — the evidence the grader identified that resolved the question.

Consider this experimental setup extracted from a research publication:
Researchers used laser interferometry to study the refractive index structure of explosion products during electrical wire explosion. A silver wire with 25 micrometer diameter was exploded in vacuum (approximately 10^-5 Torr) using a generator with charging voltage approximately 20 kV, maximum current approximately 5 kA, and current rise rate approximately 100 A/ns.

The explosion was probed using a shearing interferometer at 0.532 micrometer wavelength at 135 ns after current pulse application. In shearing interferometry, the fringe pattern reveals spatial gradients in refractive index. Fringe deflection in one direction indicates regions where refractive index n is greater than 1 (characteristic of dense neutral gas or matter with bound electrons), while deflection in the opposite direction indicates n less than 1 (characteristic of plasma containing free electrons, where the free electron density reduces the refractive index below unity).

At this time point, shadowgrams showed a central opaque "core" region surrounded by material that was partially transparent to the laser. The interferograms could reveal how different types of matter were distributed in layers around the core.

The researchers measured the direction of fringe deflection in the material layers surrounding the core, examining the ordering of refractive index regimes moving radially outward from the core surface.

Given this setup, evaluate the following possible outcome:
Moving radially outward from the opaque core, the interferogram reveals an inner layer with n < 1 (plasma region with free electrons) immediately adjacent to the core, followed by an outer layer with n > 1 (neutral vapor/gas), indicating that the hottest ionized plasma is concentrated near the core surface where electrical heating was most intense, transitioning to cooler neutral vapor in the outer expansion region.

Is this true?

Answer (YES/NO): NO